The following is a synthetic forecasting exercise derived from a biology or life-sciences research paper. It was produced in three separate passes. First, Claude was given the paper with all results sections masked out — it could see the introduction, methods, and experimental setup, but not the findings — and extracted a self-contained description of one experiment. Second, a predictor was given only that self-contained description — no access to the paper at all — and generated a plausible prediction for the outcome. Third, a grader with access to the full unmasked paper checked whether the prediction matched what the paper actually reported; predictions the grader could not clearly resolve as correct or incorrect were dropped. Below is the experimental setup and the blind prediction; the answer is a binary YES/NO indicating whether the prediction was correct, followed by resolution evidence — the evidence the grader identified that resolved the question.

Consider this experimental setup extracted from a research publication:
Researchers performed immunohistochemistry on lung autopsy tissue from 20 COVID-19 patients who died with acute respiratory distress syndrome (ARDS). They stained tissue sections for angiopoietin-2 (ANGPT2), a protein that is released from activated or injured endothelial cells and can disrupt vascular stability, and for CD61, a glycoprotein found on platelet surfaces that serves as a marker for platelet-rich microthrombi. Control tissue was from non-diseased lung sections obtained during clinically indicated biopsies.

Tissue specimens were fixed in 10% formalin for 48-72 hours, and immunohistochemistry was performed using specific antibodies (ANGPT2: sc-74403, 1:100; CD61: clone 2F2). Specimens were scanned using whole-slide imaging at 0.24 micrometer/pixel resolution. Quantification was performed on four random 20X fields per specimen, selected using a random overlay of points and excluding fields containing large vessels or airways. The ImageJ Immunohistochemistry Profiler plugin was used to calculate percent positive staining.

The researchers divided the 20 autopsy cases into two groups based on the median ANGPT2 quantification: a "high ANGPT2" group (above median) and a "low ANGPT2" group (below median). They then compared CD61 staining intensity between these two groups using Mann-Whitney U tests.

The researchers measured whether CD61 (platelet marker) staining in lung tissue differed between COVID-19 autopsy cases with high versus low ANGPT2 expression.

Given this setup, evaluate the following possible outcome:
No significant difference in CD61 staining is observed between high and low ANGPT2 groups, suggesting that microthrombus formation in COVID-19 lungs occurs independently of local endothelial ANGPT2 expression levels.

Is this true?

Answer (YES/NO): NO